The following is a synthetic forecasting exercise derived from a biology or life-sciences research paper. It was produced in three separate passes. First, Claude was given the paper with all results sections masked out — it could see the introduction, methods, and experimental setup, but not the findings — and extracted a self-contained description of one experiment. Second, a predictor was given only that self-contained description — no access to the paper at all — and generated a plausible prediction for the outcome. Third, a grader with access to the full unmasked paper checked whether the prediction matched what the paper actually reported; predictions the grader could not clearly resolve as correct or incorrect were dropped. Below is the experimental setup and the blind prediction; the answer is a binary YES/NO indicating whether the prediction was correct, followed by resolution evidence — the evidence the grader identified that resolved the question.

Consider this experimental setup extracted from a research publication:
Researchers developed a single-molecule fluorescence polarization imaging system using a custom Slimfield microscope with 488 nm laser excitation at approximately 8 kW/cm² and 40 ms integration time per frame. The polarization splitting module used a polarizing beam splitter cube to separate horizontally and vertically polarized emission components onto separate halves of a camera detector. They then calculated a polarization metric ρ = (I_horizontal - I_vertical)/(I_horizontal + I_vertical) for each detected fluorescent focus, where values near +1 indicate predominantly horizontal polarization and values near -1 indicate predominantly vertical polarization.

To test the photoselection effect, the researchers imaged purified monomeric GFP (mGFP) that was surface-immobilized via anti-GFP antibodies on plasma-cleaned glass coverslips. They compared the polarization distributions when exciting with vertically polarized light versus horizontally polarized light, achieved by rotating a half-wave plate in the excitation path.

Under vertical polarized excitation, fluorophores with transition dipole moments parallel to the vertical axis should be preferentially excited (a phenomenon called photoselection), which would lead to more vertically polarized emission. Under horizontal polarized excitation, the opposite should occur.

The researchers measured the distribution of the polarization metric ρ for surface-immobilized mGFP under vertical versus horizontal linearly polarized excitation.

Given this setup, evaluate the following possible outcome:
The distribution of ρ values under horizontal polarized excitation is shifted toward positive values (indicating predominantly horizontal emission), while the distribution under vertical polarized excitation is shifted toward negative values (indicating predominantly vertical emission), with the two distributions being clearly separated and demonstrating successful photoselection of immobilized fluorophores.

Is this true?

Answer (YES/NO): YES